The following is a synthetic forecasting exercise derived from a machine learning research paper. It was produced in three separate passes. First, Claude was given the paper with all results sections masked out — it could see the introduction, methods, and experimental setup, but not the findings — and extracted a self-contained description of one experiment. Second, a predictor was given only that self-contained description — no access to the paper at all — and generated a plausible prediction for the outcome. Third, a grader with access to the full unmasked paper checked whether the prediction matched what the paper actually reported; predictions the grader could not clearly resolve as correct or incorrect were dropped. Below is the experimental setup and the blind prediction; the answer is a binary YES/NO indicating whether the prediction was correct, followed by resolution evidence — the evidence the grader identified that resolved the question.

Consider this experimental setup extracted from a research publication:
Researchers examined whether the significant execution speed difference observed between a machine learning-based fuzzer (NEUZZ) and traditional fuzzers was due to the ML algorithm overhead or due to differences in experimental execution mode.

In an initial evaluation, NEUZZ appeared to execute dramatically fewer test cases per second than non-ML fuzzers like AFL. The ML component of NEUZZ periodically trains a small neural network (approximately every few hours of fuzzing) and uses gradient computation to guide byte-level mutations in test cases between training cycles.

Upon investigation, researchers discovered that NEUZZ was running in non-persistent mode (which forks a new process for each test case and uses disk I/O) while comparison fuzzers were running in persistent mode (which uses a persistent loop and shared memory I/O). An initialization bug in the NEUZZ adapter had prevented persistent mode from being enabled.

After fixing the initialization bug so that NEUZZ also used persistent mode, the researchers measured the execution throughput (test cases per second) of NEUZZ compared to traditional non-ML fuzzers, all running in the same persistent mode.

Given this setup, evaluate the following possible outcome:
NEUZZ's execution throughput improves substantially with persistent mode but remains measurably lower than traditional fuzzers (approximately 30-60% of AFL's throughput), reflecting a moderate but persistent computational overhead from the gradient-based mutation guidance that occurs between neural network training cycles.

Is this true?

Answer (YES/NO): NO